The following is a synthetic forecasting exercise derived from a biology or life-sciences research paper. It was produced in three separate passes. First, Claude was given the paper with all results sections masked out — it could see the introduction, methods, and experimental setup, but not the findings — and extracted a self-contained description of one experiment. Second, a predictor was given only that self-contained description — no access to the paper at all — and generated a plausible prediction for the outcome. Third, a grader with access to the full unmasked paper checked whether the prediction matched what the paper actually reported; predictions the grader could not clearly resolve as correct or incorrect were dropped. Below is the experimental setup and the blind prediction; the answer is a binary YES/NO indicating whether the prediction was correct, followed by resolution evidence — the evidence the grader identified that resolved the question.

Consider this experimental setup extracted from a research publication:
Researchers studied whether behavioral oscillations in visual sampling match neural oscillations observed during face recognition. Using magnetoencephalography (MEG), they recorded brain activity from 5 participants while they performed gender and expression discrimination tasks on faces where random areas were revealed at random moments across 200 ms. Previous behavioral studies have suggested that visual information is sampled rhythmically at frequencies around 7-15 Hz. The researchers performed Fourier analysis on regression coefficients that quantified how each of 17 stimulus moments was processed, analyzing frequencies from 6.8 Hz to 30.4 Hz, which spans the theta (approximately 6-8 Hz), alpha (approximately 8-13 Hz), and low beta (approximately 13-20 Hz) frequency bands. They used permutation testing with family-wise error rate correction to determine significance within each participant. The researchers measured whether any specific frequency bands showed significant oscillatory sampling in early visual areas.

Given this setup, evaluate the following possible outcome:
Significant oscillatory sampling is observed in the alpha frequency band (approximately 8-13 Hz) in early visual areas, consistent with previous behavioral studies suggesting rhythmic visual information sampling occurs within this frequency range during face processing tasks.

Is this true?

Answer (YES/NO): YES